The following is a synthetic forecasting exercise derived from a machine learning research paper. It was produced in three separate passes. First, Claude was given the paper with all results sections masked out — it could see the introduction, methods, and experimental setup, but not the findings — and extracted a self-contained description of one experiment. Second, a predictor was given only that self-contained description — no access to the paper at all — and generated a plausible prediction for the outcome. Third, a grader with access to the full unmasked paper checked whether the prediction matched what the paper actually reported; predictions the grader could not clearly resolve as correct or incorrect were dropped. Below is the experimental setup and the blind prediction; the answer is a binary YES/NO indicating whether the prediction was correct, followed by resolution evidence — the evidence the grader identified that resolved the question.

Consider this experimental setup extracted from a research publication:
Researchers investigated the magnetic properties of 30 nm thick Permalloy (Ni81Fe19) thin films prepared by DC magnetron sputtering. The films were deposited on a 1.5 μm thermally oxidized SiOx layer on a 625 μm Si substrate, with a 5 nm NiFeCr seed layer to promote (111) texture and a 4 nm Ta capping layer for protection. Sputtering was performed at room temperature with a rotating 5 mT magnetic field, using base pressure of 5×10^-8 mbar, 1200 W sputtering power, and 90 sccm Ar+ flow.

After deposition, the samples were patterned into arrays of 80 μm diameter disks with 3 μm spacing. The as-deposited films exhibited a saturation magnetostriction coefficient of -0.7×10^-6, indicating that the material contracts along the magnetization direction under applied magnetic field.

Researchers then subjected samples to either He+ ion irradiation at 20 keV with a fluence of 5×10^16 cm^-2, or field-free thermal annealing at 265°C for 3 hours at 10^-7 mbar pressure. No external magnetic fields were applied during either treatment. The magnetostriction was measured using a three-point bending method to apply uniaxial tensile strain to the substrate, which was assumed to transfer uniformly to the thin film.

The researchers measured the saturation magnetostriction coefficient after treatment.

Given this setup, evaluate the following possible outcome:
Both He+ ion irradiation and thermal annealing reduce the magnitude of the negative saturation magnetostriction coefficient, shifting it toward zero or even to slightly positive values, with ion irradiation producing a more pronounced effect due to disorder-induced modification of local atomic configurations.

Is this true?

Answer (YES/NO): NO